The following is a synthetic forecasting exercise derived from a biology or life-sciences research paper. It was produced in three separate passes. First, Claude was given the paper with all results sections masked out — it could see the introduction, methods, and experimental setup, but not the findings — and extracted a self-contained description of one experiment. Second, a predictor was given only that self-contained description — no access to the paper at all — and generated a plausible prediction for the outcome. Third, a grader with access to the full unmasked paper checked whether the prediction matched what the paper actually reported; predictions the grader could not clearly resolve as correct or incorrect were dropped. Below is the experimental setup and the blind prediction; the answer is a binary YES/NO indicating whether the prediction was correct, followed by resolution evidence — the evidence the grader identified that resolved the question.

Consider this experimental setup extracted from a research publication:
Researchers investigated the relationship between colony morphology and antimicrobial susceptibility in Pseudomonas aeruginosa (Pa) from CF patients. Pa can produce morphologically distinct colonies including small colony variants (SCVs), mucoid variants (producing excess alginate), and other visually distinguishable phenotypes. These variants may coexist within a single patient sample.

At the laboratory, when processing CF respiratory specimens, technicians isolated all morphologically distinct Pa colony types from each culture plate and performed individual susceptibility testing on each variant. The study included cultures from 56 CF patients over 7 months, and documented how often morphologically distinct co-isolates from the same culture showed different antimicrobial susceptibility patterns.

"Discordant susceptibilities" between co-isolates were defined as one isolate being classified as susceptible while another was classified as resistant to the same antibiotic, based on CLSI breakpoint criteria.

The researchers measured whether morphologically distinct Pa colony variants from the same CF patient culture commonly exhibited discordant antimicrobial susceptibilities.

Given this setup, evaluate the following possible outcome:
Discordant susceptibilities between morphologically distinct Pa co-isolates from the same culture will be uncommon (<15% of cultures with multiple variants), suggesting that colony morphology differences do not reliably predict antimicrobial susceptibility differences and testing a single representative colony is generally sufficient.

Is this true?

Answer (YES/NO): NO